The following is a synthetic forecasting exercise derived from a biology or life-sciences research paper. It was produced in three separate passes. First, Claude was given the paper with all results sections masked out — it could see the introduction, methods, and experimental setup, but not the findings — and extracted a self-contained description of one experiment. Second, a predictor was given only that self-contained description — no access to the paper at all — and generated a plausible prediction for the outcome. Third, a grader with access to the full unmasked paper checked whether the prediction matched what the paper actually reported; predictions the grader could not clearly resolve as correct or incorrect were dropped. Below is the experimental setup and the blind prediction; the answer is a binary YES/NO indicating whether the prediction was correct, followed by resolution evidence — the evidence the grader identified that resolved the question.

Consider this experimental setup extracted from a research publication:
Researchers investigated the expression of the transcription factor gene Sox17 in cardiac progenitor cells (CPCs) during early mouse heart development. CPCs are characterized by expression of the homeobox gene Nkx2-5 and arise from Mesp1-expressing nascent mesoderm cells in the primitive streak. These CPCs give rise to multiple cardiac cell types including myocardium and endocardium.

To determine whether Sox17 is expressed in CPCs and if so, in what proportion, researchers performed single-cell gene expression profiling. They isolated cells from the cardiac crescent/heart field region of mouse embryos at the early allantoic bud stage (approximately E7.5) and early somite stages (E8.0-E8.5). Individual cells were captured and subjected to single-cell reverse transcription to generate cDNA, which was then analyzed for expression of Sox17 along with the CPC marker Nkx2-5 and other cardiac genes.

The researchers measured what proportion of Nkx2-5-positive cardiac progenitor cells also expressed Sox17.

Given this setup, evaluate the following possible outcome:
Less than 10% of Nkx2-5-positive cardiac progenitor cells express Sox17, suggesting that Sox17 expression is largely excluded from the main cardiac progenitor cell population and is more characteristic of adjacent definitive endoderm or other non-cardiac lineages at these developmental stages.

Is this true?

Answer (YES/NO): NO